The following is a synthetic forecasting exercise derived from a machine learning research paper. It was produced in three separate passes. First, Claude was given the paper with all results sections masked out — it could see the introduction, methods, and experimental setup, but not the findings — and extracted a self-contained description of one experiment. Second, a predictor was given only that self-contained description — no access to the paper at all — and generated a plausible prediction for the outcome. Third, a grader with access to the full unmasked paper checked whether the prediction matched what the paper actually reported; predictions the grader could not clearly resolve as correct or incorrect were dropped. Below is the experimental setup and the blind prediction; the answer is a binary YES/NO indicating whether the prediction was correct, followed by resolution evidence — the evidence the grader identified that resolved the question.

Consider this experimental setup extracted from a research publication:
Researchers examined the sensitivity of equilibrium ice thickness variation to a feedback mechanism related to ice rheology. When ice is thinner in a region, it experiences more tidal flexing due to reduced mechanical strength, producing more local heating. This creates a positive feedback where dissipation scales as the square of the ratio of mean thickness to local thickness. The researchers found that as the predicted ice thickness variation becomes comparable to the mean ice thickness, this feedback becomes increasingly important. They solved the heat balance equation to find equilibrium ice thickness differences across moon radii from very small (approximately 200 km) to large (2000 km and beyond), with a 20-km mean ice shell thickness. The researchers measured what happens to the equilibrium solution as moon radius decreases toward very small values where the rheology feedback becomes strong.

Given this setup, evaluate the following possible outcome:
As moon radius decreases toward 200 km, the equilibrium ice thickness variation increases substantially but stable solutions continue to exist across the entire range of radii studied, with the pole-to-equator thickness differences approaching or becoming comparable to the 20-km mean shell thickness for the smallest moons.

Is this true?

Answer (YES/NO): NO